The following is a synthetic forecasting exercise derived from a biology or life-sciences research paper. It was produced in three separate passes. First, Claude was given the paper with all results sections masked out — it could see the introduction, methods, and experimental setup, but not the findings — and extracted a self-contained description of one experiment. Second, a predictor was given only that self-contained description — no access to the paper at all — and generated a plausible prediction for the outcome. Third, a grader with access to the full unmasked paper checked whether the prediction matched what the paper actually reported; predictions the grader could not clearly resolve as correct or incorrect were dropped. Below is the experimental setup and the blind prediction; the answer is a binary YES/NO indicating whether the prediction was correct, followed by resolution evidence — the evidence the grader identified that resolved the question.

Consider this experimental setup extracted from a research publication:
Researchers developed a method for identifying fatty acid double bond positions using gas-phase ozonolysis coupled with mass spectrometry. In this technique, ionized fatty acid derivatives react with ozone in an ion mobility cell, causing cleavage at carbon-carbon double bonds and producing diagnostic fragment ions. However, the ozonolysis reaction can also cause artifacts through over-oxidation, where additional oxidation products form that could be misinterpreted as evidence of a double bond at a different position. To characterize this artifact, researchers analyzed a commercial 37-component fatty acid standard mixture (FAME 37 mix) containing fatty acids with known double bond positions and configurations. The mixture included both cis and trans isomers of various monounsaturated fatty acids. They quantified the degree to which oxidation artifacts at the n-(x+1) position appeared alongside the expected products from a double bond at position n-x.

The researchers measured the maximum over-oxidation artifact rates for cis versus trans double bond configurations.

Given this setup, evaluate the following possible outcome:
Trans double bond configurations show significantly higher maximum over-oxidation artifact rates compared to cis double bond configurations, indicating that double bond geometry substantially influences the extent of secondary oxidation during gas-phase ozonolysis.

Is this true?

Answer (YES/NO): YES